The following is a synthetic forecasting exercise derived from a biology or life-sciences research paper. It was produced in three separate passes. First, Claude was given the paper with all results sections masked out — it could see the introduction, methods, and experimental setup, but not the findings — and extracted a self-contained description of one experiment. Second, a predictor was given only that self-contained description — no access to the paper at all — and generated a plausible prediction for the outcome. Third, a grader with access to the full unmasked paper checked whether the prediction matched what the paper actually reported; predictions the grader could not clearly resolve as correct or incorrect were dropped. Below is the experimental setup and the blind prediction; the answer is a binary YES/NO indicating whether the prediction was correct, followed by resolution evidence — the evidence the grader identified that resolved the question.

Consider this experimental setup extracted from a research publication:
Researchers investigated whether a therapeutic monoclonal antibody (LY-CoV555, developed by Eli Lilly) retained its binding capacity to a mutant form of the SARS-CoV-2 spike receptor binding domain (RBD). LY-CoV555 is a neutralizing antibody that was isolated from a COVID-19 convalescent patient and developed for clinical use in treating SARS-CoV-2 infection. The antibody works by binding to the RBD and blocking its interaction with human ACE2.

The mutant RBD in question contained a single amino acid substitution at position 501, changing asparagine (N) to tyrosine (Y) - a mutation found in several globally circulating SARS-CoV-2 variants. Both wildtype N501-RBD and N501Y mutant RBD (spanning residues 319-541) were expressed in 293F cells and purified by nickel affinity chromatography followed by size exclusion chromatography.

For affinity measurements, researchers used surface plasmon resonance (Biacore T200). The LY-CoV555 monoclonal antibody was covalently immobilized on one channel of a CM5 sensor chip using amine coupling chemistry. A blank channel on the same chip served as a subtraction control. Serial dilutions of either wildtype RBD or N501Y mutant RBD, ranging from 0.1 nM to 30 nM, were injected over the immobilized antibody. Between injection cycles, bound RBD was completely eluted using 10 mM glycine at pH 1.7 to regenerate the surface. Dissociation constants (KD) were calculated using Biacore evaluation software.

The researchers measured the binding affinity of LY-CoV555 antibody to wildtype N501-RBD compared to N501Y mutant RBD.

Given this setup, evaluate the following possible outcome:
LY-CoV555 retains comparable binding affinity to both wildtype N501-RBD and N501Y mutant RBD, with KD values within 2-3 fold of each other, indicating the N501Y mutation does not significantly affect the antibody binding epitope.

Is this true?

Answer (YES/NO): YES